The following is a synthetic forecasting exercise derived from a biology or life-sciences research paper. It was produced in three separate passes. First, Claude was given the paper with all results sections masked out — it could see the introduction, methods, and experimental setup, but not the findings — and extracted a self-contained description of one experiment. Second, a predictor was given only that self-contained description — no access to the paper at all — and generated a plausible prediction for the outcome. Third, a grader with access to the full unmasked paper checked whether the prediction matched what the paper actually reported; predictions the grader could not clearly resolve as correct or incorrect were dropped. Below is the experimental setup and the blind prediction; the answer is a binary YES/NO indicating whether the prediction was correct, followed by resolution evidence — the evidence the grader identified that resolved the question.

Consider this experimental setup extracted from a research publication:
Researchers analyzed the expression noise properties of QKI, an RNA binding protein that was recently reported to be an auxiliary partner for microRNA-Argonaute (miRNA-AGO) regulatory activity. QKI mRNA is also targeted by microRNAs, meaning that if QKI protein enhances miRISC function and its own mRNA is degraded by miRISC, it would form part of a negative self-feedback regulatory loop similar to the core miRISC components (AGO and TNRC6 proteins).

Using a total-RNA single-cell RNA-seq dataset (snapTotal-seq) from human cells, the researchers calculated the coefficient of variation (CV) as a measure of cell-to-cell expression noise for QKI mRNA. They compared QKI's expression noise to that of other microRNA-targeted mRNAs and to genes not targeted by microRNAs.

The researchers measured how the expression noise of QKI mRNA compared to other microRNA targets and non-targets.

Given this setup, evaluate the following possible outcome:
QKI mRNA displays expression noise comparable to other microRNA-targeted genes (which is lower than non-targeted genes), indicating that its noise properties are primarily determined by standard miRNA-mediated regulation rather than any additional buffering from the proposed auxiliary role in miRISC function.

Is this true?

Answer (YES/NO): NO